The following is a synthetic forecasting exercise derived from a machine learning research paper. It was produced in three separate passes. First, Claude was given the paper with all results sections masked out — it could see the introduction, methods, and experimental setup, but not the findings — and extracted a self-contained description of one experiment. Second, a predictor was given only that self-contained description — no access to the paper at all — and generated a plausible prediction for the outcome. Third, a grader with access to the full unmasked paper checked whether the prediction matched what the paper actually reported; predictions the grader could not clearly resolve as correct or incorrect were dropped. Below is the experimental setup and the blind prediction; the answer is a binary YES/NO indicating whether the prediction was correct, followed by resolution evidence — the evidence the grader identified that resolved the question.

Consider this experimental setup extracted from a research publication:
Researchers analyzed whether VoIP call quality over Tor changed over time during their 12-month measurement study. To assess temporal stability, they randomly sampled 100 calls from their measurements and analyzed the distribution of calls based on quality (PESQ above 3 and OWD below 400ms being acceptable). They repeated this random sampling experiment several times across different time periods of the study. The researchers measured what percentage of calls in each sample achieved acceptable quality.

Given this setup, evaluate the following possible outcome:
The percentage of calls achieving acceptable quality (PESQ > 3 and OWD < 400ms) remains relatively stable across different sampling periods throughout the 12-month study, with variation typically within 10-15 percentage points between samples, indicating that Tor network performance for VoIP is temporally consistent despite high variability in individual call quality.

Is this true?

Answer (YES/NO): NO